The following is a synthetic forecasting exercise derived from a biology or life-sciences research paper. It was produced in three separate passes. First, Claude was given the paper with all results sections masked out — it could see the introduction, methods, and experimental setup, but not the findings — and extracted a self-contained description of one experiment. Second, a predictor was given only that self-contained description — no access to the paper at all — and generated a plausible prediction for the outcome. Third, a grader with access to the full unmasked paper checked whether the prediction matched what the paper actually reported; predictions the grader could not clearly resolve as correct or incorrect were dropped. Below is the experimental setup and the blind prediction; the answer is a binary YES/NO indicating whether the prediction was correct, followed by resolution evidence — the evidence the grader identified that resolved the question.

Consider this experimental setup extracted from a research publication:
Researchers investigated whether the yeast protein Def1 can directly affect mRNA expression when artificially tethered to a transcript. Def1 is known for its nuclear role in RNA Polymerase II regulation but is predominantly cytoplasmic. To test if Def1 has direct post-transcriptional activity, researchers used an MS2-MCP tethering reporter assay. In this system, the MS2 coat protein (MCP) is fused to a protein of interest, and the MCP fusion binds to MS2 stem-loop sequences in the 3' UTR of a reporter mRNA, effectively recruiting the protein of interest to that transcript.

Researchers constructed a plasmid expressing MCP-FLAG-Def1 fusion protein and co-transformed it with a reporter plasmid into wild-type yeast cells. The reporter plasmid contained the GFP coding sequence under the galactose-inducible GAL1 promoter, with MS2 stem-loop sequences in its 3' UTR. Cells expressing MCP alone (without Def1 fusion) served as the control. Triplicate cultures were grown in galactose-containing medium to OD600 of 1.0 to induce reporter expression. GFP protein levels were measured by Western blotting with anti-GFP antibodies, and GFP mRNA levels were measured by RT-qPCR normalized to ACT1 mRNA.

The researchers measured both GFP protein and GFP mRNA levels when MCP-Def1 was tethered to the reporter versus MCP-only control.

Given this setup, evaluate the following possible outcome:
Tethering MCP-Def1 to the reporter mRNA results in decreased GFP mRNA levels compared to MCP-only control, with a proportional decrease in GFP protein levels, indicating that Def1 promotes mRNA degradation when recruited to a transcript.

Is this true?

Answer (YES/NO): YES